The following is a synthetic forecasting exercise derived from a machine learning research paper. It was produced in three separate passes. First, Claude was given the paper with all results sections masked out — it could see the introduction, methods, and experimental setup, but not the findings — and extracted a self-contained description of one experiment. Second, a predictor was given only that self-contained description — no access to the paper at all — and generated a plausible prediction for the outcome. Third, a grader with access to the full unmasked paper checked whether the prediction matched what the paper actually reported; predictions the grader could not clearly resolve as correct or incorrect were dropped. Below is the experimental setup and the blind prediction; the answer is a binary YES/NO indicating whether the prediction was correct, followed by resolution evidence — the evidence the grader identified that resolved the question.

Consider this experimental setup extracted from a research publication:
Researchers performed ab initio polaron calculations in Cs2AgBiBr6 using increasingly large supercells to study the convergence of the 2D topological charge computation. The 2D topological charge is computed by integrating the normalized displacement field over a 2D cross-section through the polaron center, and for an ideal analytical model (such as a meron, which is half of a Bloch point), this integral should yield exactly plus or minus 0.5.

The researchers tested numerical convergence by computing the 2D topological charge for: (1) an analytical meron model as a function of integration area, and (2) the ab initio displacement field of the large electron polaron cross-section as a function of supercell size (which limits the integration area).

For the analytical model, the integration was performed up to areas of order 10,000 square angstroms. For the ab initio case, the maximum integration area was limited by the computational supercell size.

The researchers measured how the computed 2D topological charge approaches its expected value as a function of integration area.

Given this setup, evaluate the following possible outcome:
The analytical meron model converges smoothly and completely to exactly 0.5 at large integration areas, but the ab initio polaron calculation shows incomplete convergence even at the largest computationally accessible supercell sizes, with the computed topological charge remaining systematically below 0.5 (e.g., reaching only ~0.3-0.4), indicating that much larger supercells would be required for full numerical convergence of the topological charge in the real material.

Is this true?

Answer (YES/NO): NO